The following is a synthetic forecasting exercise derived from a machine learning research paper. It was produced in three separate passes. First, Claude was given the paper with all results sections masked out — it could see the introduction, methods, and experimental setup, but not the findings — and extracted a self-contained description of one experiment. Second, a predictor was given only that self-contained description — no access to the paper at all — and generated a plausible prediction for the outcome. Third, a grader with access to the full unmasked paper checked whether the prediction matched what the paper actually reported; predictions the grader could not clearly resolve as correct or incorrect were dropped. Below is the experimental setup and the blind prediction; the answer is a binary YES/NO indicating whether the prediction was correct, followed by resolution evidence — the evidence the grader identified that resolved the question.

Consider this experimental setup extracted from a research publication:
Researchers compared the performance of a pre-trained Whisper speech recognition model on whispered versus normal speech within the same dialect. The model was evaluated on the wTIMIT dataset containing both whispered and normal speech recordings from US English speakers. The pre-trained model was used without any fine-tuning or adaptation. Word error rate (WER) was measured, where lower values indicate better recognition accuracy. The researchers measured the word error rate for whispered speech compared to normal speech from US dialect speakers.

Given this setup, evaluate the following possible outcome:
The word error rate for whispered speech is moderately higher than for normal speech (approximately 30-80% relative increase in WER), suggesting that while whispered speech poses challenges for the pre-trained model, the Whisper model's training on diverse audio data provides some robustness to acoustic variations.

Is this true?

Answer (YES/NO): NO